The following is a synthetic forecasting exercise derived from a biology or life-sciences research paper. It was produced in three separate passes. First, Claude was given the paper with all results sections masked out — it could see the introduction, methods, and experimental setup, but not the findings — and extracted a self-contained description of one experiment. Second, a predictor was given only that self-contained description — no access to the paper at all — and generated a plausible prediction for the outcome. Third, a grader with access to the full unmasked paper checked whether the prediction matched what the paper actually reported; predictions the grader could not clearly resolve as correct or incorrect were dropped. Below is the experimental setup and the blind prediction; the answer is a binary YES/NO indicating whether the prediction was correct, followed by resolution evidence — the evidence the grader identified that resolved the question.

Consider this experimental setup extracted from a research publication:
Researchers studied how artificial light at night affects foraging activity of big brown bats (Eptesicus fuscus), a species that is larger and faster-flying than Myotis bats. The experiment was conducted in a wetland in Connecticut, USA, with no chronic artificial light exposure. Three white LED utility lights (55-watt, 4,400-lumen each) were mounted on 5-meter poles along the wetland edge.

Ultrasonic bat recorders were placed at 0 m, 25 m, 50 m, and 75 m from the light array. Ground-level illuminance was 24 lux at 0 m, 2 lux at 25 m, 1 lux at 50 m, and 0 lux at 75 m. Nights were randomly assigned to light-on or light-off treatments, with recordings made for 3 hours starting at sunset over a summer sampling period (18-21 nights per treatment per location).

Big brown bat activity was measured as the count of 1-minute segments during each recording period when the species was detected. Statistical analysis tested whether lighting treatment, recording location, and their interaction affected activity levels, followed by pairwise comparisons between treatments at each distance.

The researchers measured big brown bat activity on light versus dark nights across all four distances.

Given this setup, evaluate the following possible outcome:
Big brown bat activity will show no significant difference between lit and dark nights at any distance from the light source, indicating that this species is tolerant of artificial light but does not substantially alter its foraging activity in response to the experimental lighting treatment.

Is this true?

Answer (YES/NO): NO